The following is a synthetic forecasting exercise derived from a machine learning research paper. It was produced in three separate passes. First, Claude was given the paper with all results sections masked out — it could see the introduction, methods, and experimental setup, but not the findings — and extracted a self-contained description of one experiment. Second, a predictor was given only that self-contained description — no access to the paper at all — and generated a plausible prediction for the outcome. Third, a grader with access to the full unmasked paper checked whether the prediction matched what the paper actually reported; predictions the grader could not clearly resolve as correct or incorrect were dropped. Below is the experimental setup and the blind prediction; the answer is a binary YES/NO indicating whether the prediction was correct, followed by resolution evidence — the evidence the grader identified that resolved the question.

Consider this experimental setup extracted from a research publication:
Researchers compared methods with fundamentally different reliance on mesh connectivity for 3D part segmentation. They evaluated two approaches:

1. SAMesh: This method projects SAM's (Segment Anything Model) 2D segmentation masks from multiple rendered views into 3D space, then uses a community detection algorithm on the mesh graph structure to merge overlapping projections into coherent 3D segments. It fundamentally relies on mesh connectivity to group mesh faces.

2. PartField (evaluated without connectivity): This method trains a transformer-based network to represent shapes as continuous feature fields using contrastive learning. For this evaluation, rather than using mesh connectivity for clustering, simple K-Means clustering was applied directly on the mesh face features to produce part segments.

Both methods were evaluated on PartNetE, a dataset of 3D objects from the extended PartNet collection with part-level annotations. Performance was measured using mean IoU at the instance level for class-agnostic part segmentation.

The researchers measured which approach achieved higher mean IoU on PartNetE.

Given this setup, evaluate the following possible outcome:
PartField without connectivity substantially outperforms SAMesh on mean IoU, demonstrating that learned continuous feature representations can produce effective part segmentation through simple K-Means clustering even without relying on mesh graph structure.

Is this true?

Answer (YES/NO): YES